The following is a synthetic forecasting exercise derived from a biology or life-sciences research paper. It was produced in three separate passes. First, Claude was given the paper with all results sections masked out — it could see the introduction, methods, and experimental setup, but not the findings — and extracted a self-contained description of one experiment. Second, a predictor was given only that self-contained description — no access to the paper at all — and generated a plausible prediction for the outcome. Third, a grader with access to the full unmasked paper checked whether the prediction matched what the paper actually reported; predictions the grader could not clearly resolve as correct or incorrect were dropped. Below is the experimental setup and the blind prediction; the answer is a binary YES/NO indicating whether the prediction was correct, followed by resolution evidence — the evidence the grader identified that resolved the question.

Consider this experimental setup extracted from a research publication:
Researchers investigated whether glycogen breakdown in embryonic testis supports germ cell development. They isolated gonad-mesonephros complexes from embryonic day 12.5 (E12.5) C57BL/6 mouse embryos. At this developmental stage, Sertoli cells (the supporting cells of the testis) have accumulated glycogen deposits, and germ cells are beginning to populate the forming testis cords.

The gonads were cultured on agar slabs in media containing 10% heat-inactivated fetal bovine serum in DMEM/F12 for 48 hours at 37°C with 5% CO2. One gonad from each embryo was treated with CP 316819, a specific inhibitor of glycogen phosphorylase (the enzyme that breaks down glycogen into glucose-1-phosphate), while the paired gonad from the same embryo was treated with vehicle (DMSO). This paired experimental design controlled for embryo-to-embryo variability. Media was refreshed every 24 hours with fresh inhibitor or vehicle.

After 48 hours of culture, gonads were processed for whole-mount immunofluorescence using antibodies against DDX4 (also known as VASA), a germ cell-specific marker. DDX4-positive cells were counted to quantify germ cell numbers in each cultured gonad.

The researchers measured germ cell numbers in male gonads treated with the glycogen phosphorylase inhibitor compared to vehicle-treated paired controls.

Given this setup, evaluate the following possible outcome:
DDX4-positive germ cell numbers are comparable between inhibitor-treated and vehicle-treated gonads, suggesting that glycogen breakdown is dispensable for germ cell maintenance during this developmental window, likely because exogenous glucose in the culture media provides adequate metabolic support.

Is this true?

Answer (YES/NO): NO